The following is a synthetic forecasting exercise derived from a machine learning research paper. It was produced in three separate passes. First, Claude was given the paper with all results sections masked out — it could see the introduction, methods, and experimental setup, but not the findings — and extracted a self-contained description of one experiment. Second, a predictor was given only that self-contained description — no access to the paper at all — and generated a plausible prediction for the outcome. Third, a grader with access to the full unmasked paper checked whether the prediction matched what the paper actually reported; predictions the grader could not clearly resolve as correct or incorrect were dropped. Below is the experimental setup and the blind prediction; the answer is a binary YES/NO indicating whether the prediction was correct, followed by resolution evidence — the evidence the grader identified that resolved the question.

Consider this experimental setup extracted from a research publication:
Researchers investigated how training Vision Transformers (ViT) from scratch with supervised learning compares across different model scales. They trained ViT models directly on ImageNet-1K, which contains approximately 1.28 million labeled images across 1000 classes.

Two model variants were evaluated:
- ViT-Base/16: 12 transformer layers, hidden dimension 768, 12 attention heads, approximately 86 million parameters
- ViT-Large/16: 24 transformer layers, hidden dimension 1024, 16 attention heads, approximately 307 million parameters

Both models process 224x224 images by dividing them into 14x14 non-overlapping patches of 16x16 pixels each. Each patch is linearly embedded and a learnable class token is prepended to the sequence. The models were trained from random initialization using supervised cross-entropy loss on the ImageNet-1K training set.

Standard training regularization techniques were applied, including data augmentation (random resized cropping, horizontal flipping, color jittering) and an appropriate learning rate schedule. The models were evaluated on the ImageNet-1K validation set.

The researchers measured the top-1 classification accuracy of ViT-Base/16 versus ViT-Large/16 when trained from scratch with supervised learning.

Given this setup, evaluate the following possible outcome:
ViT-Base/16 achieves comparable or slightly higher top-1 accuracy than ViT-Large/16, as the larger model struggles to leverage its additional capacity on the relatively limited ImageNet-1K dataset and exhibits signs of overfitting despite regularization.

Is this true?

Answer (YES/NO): YES